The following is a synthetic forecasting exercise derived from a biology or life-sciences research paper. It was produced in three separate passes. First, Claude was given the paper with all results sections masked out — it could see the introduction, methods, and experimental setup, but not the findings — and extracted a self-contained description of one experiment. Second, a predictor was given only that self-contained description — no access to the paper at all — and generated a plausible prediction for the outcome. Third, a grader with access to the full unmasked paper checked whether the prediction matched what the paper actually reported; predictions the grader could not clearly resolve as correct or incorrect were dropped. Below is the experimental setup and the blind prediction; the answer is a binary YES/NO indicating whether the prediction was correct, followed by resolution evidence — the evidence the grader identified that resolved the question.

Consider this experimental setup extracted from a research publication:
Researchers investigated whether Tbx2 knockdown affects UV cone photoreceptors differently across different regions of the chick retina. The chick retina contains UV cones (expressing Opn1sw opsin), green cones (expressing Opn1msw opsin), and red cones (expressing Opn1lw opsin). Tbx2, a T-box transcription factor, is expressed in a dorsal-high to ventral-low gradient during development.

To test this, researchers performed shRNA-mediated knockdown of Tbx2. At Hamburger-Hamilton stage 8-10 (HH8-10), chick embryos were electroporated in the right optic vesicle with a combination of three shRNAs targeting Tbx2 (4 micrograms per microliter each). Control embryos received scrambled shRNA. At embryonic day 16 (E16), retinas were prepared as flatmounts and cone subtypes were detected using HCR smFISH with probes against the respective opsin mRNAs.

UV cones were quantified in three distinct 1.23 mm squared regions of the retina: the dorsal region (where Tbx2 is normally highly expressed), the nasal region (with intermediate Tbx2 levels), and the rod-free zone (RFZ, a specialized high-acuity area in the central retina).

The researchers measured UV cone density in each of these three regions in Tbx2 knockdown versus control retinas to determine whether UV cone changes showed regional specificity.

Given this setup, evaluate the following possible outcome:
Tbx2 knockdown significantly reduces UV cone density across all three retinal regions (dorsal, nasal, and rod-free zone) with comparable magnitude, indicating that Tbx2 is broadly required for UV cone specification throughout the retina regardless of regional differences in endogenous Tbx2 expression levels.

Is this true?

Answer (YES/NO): NO